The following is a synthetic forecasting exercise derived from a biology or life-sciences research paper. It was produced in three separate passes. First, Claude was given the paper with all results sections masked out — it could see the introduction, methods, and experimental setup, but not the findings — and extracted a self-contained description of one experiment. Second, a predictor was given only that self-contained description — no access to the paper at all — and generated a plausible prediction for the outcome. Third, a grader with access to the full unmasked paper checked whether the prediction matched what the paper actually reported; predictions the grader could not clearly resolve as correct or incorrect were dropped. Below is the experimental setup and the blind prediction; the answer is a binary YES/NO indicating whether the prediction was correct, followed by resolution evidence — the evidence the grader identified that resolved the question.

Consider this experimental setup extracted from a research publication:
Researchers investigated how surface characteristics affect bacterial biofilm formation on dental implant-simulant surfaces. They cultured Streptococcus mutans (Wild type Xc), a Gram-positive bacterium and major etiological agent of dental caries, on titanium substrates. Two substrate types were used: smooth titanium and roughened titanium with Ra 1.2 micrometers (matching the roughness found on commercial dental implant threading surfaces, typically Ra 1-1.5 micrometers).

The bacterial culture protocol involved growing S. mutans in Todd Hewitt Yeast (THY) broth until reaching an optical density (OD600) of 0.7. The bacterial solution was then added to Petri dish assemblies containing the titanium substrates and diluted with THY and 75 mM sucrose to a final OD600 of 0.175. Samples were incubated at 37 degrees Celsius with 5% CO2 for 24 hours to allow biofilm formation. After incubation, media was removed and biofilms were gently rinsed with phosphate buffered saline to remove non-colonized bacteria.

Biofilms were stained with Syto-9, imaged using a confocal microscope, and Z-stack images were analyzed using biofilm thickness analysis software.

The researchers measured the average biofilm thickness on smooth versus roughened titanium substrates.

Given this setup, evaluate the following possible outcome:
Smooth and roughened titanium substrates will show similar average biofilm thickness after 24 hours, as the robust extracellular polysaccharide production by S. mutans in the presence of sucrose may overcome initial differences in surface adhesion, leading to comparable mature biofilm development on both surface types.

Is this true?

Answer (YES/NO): NO